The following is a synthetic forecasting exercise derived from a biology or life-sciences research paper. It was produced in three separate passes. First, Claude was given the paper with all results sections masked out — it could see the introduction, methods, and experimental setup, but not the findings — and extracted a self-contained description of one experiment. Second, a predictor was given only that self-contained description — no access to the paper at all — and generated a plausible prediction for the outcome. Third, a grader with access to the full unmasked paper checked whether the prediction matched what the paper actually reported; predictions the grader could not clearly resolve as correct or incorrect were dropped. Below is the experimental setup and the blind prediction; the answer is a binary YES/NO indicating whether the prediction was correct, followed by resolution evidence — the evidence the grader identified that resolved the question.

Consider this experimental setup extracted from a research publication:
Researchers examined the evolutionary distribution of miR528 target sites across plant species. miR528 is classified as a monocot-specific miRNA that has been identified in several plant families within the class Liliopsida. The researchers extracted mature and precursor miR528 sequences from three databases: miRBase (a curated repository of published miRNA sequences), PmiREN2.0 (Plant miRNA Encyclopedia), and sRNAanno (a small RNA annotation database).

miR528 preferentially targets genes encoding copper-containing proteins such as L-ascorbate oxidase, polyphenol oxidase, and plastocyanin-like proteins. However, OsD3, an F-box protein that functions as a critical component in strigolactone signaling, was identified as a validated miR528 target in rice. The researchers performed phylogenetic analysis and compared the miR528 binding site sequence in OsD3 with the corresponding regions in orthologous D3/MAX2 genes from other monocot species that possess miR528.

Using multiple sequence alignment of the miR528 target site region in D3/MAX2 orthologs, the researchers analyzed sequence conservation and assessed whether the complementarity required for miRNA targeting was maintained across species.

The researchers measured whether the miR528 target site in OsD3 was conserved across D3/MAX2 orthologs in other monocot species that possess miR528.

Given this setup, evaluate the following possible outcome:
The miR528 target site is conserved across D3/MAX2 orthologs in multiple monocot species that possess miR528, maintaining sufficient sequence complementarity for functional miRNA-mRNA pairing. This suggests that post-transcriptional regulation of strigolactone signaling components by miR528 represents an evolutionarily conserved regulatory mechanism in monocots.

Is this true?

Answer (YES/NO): NO